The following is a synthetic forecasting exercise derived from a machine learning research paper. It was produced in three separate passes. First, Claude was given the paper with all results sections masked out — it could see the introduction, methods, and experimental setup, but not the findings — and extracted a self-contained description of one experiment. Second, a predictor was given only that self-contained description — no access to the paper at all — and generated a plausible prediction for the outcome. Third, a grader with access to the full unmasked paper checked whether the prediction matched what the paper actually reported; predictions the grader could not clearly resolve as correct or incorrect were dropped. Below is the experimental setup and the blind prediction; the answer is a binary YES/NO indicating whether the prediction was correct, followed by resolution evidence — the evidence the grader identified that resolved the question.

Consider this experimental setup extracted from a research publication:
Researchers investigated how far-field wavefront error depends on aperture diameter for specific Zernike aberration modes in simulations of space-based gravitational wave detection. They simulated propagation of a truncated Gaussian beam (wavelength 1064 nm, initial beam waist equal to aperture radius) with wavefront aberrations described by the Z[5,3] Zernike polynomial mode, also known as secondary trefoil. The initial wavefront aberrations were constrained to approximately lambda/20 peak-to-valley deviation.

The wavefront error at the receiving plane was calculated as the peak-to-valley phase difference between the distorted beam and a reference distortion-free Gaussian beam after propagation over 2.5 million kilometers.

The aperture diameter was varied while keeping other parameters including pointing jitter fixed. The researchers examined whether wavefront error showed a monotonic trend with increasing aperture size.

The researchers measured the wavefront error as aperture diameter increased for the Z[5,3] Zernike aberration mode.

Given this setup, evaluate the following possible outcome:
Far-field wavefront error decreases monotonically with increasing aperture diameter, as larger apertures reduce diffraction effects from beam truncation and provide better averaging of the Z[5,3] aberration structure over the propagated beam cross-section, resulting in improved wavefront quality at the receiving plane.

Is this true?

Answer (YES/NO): NO